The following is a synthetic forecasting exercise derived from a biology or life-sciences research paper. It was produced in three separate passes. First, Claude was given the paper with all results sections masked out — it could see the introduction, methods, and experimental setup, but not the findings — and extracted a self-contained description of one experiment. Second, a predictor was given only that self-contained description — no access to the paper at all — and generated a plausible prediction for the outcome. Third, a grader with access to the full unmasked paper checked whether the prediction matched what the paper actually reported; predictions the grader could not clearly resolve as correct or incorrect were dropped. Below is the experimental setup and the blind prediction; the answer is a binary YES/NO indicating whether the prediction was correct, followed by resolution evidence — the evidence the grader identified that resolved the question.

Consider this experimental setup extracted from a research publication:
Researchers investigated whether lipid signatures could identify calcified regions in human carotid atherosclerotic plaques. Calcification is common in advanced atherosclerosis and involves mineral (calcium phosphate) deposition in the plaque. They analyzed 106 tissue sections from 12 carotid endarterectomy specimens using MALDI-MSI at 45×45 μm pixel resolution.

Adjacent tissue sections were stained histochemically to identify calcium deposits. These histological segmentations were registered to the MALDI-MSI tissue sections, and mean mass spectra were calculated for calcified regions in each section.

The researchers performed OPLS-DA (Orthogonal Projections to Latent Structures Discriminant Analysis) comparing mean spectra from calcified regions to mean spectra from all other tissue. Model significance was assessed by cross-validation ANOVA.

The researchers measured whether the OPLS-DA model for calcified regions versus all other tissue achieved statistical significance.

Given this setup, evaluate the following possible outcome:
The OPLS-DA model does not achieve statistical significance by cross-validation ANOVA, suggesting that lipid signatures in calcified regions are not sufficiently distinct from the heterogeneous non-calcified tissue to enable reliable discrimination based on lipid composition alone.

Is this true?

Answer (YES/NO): YES